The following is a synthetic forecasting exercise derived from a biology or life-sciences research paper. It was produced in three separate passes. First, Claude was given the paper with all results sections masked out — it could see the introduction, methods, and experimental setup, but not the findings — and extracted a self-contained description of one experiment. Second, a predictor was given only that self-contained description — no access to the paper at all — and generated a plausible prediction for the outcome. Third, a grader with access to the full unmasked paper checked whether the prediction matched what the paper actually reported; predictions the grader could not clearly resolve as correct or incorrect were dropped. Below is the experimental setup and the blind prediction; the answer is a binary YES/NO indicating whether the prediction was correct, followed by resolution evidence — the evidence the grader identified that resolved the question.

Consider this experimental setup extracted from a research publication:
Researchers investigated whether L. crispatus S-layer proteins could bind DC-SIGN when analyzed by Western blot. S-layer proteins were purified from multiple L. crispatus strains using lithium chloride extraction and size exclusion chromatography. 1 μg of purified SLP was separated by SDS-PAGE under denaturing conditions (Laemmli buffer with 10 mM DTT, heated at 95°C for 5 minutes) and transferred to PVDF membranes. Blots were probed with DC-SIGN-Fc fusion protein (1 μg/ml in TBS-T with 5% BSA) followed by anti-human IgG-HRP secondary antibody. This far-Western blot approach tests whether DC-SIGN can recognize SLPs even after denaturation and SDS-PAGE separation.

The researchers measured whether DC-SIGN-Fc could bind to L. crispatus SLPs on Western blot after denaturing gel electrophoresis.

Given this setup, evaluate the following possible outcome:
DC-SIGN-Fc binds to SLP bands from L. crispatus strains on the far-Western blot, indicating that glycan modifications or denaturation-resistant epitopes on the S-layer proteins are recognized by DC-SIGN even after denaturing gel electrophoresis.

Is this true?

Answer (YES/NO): YES